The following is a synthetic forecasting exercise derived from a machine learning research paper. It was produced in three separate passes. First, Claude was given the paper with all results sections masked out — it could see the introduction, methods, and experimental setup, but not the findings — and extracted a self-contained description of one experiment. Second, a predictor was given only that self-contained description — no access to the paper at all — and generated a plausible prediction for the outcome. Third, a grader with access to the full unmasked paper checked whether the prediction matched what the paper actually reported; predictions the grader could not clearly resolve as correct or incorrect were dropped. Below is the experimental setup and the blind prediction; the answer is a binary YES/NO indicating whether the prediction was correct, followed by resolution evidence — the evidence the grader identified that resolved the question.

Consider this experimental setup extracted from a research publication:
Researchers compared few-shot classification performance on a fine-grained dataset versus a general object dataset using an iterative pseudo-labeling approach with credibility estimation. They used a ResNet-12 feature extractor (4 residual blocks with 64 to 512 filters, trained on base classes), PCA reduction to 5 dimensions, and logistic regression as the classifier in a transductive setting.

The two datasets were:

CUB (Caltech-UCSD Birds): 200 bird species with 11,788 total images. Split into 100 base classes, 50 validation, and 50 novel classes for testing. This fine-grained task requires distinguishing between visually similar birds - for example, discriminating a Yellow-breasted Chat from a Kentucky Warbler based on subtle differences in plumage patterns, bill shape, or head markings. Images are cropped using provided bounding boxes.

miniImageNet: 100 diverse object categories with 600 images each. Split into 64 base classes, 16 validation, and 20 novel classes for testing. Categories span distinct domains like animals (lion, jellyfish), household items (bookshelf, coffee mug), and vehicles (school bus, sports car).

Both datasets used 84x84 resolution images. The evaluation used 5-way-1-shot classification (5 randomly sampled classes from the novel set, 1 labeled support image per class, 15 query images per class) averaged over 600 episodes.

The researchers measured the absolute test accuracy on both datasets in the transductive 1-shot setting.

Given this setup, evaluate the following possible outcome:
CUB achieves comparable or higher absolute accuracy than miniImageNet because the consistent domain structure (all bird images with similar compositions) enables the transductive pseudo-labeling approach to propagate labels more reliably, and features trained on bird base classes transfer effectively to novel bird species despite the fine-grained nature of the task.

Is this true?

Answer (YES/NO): YES